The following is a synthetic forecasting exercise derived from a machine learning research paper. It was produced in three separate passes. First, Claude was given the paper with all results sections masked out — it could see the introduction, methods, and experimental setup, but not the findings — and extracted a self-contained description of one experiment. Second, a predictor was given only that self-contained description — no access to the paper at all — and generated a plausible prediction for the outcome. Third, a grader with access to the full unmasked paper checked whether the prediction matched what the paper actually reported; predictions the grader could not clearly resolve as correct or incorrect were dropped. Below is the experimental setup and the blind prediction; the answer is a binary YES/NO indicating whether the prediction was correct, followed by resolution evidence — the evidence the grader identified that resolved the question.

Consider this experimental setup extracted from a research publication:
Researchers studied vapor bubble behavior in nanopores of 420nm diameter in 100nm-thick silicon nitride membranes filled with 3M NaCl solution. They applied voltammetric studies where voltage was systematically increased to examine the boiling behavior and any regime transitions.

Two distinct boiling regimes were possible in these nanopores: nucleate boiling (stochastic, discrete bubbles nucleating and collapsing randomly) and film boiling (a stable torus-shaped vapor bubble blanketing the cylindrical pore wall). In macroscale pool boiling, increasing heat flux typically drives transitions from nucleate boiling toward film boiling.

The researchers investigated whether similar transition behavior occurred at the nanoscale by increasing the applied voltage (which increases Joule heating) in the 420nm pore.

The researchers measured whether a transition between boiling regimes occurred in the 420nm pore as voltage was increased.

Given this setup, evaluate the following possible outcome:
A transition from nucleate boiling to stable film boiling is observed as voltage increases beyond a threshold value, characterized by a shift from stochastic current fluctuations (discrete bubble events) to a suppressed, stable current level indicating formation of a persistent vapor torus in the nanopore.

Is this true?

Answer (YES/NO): YES